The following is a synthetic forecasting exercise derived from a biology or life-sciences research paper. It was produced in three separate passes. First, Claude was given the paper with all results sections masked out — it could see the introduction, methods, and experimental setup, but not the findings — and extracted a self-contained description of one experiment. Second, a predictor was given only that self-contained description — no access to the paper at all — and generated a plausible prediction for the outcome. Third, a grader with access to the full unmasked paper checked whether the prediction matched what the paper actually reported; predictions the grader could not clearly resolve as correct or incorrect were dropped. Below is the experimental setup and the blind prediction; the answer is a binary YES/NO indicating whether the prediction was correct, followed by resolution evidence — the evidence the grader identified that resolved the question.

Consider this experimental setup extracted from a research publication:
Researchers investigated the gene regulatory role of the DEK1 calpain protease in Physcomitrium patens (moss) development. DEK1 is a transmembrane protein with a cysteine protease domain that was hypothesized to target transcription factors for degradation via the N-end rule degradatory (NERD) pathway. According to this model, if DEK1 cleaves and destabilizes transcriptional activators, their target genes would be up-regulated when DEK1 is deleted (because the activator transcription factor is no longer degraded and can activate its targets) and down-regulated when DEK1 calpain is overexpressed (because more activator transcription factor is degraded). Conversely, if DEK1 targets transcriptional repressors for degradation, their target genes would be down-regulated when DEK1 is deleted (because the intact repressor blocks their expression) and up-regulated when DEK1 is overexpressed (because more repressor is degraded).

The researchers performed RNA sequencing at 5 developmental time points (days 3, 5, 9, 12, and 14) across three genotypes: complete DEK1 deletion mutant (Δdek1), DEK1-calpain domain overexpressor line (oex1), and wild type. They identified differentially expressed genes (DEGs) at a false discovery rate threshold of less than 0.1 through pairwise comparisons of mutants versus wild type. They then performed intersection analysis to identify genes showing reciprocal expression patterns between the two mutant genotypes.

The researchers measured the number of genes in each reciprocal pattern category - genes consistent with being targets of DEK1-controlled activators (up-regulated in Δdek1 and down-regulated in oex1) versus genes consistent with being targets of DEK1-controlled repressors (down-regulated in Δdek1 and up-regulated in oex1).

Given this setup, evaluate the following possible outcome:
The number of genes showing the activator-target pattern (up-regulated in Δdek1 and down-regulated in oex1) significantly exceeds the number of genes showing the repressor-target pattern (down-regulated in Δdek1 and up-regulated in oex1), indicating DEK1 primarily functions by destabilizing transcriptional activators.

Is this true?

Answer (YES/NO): NO